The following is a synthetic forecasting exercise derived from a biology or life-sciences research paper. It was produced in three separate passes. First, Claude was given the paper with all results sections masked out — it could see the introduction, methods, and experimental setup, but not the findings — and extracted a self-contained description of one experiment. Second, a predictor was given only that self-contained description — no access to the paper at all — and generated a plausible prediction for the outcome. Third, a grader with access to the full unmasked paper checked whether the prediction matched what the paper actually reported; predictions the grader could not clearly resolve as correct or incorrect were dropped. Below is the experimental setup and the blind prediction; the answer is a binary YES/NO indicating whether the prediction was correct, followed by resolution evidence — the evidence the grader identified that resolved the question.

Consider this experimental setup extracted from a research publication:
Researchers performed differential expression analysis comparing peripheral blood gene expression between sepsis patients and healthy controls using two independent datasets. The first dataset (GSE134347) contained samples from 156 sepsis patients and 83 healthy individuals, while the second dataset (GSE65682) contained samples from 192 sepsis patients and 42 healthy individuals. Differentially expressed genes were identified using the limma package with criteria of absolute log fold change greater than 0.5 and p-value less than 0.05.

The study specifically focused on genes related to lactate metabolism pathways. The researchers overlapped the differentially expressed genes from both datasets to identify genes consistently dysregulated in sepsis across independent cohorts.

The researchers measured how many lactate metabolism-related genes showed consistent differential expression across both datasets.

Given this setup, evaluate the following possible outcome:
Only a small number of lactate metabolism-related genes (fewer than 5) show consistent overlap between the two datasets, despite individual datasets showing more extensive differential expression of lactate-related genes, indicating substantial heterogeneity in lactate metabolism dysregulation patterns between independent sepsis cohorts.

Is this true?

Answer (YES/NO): NO